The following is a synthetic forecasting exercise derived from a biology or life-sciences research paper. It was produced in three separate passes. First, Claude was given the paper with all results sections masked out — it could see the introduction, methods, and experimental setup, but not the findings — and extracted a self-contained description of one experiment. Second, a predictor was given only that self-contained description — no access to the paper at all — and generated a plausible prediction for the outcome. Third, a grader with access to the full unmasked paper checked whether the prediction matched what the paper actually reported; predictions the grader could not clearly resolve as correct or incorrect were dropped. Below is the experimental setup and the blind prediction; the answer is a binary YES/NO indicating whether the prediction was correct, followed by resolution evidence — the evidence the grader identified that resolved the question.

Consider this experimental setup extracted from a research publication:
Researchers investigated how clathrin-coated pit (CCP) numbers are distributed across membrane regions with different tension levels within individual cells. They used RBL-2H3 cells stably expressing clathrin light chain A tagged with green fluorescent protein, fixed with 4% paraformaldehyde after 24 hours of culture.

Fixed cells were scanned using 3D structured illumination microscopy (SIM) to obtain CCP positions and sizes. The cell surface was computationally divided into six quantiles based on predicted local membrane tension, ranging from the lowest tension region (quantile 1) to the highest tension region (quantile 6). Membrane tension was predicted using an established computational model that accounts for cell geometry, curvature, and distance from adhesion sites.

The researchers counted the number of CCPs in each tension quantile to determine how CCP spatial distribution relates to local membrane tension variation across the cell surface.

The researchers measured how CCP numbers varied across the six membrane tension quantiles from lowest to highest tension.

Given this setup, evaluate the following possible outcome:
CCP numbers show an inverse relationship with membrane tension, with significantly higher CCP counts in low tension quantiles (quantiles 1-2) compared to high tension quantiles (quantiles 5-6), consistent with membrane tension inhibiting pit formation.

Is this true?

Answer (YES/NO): NO